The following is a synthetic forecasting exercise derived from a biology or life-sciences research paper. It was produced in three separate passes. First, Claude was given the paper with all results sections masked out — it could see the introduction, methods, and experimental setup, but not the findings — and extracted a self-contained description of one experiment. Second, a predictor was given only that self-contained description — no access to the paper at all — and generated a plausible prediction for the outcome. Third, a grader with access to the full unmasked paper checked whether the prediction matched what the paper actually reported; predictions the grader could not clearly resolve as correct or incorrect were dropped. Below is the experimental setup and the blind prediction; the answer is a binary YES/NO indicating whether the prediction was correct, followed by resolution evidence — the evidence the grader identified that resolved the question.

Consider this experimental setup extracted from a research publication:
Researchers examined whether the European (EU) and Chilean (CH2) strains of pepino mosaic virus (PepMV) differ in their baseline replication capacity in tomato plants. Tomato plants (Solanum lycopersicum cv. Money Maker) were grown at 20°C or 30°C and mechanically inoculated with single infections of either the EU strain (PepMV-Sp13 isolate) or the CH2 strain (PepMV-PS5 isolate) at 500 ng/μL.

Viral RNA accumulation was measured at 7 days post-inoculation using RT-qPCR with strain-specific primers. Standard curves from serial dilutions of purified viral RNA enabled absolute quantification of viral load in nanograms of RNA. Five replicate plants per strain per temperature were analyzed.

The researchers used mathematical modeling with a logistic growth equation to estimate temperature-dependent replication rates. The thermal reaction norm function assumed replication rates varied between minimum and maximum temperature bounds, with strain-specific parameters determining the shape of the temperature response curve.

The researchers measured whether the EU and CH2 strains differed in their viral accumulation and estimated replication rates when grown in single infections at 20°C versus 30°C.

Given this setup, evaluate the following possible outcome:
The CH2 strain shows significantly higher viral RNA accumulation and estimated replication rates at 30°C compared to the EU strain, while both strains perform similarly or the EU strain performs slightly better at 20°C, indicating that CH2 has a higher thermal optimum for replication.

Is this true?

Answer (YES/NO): NO